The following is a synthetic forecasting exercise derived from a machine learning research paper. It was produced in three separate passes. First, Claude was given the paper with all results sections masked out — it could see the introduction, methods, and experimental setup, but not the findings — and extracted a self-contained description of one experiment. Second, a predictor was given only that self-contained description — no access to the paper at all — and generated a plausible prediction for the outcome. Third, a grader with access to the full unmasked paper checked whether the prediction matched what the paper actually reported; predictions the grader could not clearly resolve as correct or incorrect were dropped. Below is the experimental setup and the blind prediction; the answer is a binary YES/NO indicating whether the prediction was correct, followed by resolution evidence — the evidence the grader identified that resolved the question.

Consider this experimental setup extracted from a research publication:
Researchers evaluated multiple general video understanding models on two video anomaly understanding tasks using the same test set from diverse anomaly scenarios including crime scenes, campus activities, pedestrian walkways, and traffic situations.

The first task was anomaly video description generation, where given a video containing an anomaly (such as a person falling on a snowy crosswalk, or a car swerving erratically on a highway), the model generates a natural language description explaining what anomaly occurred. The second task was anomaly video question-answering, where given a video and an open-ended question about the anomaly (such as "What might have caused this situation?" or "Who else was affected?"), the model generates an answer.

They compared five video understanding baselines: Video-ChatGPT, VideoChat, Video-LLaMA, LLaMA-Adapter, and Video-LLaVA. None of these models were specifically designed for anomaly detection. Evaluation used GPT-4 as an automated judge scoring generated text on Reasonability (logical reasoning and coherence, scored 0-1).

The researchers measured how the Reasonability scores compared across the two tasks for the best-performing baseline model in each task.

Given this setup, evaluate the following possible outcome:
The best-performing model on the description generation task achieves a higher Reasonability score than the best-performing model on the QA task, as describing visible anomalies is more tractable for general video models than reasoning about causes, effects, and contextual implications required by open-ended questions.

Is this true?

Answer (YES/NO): NO